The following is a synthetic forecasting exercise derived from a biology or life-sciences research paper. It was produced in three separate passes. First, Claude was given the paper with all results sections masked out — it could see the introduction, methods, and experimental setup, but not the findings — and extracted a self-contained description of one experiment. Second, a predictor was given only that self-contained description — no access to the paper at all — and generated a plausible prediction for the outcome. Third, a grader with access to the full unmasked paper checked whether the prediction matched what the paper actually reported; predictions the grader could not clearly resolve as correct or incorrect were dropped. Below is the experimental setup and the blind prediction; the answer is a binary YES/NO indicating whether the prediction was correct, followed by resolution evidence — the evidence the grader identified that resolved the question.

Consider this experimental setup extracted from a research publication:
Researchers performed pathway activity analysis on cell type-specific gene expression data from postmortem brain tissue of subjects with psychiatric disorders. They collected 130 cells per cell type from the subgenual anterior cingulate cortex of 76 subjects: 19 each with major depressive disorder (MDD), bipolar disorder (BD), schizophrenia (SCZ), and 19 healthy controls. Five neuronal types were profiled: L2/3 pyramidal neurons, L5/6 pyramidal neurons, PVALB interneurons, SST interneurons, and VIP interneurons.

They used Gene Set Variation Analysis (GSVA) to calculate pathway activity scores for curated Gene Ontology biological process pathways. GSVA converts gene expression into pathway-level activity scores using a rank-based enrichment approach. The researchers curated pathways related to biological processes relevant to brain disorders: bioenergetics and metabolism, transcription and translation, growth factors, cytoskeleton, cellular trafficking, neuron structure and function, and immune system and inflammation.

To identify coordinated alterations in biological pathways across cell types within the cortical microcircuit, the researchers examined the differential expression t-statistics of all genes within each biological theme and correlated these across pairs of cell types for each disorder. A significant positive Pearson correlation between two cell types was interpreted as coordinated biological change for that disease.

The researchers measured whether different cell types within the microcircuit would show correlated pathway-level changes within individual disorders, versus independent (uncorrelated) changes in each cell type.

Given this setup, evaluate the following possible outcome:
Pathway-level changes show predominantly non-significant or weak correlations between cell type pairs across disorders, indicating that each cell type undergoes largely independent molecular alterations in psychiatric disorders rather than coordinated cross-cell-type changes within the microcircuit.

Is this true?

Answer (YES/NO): NO